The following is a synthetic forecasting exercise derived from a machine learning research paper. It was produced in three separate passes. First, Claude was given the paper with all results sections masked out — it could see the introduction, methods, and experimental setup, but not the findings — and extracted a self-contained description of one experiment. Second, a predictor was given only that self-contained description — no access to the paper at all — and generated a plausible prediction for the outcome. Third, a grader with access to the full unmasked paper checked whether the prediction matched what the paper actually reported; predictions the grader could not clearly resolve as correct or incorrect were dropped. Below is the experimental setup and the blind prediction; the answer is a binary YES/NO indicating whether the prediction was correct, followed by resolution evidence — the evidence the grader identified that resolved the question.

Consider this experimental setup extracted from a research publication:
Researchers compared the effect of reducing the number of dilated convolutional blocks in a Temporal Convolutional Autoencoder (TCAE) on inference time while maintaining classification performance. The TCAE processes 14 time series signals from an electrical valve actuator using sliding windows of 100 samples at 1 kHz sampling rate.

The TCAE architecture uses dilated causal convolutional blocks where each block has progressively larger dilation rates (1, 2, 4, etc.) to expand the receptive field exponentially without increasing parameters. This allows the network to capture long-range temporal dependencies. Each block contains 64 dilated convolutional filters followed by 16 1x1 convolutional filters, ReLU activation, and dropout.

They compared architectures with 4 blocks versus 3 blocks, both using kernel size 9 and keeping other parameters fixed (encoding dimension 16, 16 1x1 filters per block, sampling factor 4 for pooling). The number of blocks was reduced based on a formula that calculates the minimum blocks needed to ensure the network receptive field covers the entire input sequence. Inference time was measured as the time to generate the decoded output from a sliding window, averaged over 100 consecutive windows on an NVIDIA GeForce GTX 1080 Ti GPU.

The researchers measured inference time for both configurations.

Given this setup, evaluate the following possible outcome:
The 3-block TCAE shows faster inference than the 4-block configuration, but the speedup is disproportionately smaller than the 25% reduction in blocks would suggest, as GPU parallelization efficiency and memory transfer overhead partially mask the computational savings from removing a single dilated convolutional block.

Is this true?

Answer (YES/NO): NO